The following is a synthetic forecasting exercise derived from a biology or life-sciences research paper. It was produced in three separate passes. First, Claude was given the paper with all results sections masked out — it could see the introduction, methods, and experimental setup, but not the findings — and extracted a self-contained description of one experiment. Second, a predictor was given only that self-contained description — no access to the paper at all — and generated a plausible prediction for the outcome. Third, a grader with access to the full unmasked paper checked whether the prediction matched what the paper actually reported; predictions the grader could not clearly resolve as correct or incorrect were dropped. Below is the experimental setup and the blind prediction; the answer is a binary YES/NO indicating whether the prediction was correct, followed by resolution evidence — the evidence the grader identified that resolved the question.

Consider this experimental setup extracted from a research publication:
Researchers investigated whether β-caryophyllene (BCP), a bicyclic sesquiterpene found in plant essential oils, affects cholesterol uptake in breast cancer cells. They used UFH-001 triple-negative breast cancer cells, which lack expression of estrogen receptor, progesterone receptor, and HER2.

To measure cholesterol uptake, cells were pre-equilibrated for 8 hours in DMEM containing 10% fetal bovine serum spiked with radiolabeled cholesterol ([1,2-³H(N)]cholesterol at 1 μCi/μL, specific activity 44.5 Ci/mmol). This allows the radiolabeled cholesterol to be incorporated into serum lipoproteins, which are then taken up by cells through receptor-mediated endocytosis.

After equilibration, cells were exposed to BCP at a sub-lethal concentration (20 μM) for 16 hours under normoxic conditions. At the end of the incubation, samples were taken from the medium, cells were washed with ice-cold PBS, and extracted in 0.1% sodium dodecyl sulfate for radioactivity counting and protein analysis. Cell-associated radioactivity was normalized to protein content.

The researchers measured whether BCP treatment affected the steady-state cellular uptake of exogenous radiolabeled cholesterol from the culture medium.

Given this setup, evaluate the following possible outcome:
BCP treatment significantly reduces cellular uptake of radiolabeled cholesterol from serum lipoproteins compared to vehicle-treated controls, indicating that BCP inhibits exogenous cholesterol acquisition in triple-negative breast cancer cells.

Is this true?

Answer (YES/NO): NO